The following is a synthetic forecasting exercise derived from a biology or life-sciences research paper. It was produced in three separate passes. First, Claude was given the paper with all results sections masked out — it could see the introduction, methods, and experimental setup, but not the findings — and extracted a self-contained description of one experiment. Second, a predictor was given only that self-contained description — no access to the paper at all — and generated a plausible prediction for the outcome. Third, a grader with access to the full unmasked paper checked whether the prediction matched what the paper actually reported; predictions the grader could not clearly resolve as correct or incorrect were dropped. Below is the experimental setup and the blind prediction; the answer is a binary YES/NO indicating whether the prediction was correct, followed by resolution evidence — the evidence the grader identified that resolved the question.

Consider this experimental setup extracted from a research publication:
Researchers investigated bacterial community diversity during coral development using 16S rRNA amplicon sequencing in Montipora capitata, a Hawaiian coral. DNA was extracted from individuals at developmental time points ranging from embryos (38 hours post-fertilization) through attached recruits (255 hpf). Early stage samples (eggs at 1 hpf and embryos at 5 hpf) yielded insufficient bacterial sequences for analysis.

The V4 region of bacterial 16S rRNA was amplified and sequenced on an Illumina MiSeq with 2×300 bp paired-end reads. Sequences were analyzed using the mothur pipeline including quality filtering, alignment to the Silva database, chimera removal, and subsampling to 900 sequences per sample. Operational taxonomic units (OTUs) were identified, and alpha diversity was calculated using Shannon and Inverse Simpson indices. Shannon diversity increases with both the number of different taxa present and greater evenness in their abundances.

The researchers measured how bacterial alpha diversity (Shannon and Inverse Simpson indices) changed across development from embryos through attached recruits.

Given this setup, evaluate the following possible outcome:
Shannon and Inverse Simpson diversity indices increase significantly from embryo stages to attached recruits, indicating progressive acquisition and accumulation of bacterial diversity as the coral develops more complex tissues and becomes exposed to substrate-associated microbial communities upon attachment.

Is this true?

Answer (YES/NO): YES